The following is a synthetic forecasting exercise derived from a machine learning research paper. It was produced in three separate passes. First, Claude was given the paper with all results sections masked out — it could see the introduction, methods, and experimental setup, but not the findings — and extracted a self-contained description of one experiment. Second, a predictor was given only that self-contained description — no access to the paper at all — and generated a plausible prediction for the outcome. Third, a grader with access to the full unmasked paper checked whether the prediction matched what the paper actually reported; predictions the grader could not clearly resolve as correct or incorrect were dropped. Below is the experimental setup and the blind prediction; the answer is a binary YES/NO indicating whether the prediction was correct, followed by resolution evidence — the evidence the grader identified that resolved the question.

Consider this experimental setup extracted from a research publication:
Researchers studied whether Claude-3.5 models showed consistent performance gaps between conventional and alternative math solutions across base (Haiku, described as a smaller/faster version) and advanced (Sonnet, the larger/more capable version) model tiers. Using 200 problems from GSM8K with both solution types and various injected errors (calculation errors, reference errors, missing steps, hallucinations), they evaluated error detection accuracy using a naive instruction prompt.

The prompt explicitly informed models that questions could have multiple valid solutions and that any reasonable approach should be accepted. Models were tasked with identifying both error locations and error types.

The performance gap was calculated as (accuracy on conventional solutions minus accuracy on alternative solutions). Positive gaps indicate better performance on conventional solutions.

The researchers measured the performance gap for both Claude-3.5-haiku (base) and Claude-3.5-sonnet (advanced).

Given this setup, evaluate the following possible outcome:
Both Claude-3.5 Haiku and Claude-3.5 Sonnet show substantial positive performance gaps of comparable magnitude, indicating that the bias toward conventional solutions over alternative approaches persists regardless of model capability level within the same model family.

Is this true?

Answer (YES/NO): NO